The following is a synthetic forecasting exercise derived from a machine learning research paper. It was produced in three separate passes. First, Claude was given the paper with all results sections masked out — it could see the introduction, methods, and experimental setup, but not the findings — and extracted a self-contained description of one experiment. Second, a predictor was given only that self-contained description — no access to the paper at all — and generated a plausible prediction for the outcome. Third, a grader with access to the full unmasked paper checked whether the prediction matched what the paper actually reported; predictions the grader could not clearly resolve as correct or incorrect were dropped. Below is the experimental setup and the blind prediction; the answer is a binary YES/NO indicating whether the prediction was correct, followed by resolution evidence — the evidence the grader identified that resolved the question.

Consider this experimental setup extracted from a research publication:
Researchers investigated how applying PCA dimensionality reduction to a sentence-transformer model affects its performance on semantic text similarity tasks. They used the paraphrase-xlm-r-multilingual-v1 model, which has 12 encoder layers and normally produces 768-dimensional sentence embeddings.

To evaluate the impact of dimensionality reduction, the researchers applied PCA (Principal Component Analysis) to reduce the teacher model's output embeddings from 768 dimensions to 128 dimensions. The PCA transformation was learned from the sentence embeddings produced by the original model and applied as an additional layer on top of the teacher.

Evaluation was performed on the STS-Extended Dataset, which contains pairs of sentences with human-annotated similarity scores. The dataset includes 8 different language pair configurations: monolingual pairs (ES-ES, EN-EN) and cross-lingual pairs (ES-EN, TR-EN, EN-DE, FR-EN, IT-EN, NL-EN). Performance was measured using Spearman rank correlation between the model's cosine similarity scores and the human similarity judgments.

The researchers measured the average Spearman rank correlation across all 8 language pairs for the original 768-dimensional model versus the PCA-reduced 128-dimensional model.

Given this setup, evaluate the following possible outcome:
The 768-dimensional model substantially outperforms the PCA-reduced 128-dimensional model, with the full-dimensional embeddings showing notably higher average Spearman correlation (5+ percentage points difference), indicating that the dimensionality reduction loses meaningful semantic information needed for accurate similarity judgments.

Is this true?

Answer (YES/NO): NO